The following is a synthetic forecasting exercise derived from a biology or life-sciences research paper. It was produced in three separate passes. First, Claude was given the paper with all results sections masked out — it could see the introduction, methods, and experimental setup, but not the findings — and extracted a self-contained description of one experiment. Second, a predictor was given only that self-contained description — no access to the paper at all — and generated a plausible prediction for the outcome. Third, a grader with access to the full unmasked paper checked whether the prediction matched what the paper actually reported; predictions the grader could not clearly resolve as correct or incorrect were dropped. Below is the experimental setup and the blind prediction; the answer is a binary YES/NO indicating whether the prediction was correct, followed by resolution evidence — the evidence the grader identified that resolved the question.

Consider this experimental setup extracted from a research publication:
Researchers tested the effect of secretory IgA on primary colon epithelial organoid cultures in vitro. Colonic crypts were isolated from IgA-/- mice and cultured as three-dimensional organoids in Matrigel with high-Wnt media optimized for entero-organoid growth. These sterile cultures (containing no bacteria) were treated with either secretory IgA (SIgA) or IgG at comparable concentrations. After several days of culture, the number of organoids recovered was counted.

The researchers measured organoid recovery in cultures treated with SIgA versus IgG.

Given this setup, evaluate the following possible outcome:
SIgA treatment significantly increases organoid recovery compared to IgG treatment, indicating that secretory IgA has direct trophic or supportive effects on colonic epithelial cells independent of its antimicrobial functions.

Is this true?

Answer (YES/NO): NO